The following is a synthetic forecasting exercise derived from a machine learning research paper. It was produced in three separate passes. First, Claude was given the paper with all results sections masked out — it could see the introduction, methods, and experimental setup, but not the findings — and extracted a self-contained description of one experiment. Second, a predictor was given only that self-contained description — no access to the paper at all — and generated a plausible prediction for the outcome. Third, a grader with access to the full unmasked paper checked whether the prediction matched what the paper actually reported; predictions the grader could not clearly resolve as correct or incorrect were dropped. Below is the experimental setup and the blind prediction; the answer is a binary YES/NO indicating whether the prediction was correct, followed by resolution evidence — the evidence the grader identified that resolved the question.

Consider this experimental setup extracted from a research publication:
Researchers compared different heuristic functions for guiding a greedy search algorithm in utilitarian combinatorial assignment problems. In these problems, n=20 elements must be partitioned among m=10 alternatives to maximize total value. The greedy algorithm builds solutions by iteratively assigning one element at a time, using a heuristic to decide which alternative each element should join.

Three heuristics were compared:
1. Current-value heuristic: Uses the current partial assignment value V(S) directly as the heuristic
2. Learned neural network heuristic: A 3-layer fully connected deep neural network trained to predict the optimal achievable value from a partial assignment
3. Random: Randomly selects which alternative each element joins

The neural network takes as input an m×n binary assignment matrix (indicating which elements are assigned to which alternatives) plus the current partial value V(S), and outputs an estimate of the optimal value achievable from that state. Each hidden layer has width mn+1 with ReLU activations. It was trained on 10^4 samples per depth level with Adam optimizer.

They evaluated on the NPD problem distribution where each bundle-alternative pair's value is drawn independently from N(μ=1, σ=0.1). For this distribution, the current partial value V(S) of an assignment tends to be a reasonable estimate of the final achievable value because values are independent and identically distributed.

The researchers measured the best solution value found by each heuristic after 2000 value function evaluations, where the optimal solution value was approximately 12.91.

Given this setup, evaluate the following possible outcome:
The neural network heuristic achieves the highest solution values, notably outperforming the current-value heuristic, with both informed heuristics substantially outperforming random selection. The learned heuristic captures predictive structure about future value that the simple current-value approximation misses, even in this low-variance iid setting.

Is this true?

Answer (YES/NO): NO